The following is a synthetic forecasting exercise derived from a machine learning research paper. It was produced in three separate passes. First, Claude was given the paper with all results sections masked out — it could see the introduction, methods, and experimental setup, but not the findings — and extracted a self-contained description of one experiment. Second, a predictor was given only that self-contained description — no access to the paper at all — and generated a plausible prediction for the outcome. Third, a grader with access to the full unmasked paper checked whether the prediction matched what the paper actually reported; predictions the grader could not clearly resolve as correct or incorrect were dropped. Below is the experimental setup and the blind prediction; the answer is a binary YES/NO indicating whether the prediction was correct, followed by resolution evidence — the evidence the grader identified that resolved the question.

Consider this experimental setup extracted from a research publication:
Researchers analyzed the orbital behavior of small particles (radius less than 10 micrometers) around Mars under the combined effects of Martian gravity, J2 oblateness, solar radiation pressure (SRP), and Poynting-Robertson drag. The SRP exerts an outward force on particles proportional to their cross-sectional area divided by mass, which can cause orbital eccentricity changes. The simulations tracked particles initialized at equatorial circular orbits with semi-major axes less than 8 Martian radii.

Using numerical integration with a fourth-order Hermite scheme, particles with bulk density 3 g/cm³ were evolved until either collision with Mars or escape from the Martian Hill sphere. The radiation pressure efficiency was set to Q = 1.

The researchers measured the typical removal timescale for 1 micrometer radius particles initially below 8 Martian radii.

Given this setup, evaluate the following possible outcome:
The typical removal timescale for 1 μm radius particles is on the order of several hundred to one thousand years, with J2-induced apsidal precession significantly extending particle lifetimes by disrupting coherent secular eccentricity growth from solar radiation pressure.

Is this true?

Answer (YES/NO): NO